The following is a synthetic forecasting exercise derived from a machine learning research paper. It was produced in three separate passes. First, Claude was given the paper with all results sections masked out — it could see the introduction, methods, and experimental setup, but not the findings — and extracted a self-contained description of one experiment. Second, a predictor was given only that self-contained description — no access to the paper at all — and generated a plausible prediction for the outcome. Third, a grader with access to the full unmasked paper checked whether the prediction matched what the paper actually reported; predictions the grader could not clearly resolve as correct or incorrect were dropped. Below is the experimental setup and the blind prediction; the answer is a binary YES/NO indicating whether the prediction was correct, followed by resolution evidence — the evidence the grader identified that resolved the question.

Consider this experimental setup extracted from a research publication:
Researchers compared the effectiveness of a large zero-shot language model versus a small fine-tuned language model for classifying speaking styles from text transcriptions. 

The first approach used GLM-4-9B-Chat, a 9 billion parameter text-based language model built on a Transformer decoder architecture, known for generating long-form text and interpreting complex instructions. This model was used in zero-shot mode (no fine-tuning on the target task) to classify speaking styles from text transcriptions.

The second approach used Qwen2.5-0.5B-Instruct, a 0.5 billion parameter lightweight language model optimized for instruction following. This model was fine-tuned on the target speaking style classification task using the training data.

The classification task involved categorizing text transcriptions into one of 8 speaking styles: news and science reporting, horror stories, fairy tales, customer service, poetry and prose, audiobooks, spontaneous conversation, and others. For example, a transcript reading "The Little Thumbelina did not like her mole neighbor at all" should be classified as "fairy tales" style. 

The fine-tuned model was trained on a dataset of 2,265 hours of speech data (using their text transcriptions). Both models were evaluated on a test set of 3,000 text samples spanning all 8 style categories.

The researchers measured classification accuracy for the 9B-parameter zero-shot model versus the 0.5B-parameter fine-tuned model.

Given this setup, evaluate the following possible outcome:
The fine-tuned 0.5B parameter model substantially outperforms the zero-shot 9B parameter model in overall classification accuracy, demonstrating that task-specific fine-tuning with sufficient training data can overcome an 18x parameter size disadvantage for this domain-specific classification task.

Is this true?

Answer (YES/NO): YES